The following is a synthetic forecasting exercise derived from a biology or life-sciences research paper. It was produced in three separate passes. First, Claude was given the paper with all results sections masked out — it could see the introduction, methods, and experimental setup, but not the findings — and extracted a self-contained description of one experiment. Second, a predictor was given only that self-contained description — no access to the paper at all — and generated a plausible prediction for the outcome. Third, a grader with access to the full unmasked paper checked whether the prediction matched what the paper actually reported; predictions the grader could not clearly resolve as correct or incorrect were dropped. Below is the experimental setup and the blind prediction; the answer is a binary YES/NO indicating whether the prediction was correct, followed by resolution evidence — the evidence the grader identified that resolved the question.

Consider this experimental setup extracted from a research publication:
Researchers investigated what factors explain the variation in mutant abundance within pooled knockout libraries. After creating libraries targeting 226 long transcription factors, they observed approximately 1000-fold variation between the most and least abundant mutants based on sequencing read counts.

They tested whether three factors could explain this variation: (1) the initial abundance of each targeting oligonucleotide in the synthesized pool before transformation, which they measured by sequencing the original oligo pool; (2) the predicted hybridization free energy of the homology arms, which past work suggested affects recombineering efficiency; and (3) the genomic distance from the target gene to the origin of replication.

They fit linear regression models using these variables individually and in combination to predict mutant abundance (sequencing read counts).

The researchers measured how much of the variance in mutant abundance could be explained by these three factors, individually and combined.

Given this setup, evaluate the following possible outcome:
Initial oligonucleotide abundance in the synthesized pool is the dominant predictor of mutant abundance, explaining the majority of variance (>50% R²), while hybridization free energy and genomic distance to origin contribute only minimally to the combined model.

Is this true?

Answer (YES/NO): NO